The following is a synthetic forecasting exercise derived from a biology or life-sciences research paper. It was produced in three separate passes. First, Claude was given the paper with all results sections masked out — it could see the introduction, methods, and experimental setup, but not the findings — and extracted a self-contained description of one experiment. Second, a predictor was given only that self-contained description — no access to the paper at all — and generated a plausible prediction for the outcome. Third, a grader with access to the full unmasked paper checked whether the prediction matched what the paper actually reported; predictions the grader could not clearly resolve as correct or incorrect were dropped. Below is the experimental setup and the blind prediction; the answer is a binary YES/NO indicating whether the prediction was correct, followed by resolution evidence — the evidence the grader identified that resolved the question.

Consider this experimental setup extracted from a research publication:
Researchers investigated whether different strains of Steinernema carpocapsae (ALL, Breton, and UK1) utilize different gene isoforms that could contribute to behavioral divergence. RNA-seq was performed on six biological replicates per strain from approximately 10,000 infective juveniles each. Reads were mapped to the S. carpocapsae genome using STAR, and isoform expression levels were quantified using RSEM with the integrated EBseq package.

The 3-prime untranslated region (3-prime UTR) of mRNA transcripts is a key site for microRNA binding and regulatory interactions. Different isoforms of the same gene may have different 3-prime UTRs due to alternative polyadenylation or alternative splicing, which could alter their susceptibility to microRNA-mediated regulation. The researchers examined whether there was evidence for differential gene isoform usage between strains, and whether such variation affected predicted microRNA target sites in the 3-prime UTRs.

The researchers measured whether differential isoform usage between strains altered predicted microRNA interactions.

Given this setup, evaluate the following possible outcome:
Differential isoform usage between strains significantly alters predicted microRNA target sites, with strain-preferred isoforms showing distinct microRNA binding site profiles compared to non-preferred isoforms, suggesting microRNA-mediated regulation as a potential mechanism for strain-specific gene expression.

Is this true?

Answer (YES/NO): YES